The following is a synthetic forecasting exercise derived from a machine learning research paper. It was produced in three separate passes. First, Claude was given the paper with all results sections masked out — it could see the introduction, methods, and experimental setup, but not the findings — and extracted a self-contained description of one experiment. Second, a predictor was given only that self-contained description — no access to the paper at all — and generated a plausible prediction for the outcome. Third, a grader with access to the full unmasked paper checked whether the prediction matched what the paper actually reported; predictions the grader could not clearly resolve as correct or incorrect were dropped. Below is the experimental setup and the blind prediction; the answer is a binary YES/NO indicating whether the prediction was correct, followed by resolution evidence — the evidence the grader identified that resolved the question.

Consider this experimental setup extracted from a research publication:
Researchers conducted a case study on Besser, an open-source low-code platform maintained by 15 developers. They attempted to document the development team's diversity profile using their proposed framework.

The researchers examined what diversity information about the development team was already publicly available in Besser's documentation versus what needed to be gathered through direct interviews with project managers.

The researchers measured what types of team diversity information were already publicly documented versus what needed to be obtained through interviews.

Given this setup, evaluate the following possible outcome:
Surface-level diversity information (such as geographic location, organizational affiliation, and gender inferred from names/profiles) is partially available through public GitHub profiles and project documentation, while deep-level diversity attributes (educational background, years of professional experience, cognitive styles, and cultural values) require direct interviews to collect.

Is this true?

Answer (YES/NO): NO